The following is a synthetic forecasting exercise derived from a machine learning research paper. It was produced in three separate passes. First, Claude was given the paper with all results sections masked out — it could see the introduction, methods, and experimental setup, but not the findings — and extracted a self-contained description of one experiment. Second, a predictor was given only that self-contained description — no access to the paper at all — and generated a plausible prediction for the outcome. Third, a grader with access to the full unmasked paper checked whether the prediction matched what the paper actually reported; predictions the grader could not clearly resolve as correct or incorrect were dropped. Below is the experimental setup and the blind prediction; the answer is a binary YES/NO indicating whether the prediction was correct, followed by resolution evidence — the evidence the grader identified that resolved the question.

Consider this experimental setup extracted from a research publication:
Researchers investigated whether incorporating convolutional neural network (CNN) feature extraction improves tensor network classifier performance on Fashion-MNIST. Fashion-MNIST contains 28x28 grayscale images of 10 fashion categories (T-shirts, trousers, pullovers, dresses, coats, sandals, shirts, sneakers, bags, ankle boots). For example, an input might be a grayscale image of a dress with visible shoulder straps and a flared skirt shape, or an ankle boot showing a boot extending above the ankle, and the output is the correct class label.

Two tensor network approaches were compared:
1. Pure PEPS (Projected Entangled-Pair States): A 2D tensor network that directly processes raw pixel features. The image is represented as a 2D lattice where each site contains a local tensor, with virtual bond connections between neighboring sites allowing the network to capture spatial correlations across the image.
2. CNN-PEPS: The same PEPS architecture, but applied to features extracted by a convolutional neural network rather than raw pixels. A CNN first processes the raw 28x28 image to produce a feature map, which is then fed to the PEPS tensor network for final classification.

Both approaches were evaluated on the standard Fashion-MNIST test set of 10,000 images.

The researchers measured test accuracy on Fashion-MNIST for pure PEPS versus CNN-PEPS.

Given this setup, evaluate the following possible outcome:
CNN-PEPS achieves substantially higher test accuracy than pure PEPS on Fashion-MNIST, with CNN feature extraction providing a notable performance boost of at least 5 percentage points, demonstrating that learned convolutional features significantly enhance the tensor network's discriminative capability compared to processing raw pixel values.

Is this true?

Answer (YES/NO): NO